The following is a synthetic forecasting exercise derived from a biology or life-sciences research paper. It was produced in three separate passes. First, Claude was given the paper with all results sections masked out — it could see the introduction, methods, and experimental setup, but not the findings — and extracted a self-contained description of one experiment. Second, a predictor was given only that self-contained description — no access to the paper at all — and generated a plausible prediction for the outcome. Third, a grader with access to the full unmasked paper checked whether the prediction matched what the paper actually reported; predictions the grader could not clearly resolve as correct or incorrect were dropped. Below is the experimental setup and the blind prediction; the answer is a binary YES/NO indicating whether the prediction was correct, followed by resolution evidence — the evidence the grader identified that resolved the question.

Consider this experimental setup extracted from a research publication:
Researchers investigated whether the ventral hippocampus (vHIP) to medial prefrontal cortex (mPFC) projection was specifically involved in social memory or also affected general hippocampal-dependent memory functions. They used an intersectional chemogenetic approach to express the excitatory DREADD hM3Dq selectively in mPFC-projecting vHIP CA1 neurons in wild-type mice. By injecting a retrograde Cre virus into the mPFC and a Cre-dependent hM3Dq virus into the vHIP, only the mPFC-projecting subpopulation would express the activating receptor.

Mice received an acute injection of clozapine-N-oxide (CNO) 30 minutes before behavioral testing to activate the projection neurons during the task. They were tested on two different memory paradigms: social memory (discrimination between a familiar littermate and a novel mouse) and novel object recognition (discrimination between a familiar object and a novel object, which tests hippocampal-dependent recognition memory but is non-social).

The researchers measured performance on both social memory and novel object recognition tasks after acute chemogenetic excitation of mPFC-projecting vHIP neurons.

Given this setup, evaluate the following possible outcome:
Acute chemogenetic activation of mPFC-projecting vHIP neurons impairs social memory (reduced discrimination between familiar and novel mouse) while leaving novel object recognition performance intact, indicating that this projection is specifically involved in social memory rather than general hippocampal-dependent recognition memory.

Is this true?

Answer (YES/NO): YES